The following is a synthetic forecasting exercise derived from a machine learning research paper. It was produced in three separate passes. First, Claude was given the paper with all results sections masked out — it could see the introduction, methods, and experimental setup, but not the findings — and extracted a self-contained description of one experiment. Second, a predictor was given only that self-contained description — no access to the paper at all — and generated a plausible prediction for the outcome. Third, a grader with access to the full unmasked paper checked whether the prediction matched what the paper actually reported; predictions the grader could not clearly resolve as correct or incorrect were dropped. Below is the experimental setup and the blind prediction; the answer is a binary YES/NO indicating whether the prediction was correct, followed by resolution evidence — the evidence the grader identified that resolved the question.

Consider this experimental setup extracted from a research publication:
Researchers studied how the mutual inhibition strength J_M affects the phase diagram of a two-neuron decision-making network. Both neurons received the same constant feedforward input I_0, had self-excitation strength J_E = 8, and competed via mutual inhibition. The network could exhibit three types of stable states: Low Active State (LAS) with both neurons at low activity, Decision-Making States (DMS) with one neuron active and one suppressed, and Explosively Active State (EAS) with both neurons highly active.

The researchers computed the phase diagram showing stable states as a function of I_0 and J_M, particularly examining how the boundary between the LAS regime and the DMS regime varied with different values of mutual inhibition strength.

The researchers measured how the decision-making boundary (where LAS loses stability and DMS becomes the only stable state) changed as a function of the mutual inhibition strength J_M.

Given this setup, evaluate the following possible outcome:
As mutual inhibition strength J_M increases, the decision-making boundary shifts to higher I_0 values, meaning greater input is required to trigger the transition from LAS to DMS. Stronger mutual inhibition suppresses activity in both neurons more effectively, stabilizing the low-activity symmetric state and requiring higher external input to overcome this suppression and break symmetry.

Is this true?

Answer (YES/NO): NO